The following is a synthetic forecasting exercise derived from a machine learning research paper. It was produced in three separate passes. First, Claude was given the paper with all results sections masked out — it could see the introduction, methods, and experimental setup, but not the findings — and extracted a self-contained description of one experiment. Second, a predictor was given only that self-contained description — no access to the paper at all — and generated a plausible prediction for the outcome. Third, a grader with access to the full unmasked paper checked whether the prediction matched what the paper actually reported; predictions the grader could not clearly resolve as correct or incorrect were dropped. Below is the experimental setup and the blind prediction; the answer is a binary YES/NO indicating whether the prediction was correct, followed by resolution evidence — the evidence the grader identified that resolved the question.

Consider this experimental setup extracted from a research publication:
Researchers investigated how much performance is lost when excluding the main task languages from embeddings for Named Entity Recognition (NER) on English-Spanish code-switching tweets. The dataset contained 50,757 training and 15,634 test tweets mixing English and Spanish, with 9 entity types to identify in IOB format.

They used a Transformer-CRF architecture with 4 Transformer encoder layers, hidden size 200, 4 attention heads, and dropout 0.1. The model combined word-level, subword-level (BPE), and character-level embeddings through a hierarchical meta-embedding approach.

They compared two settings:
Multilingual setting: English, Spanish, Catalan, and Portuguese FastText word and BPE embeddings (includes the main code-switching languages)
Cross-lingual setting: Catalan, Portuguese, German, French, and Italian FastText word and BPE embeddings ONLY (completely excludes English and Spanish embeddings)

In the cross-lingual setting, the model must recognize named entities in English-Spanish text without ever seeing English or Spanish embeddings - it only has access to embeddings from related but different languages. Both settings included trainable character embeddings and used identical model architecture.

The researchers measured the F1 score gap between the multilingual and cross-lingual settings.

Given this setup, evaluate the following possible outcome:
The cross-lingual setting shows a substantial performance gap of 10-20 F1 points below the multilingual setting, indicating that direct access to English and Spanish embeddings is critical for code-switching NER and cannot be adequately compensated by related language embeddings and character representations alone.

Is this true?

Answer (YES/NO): NO